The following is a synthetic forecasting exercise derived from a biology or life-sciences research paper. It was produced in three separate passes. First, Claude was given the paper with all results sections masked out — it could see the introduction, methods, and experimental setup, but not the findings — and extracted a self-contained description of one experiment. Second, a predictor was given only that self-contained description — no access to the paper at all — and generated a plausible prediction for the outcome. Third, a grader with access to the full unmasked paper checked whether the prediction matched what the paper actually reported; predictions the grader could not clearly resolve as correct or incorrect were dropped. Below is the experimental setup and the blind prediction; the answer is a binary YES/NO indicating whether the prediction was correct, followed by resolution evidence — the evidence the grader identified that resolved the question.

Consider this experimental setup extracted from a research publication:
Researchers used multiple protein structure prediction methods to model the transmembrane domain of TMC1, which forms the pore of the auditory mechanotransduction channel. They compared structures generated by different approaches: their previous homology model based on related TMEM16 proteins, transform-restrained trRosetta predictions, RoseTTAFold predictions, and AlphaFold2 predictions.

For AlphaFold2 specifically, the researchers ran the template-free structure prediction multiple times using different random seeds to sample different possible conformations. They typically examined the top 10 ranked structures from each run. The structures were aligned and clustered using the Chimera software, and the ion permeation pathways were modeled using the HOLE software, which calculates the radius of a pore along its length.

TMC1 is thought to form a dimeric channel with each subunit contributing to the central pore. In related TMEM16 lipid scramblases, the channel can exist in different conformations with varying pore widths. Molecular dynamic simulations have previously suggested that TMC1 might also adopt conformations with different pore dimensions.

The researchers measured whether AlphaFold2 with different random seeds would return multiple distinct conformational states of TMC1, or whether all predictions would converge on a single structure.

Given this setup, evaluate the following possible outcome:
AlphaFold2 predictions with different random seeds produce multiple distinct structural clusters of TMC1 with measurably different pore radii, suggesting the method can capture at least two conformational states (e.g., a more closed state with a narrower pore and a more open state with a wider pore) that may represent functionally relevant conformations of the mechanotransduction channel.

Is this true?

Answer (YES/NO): YES